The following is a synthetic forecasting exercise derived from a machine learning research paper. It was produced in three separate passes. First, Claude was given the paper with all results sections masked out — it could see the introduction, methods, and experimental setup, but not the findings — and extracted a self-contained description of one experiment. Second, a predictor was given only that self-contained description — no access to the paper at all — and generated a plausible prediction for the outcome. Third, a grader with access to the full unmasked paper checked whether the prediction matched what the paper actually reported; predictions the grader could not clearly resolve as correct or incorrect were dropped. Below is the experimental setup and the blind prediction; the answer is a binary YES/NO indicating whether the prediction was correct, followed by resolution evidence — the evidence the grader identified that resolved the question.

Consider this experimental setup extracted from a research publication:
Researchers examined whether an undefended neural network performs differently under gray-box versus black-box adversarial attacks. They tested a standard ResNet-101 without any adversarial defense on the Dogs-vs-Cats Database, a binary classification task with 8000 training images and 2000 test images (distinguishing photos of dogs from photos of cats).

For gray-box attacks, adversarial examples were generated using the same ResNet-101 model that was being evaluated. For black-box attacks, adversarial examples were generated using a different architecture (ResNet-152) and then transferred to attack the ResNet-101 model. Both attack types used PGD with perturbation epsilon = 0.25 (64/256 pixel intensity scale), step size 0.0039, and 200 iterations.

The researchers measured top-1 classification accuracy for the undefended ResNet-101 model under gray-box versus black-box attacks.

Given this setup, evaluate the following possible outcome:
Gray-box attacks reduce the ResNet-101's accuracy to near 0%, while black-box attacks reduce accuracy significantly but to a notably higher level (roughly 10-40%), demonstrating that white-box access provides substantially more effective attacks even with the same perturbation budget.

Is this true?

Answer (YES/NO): NO